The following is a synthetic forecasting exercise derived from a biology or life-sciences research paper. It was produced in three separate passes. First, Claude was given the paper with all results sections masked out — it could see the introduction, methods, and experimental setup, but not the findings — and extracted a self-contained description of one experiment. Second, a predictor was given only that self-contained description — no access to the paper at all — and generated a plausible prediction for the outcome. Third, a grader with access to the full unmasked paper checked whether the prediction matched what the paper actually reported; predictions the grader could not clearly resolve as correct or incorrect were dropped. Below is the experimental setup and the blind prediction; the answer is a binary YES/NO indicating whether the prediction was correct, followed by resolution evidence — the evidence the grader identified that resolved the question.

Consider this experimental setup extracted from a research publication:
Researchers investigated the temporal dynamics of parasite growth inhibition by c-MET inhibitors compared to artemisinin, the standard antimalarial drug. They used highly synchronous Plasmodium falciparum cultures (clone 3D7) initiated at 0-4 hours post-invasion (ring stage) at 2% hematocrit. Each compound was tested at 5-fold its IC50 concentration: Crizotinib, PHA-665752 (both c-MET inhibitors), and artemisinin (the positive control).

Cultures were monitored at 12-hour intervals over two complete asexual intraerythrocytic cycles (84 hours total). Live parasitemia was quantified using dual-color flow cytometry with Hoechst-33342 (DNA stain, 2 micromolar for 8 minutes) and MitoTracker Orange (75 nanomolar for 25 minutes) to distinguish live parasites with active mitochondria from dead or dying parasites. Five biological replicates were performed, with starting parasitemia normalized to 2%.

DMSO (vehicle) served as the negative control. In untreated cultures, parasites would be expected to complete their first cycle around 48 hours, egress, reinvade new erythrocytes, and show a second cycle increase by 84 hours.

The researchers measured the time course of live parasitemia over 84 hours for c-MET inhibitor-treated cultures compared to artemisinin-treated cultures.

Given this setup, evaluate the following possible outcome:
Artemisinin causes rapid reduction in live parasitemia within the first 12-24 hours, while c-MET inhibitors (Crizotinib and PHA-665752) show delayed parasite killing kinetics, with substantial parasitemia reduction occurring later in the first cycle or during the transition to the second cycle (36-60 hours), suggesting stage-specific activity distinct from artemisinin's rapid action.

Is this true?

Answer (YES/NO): NO